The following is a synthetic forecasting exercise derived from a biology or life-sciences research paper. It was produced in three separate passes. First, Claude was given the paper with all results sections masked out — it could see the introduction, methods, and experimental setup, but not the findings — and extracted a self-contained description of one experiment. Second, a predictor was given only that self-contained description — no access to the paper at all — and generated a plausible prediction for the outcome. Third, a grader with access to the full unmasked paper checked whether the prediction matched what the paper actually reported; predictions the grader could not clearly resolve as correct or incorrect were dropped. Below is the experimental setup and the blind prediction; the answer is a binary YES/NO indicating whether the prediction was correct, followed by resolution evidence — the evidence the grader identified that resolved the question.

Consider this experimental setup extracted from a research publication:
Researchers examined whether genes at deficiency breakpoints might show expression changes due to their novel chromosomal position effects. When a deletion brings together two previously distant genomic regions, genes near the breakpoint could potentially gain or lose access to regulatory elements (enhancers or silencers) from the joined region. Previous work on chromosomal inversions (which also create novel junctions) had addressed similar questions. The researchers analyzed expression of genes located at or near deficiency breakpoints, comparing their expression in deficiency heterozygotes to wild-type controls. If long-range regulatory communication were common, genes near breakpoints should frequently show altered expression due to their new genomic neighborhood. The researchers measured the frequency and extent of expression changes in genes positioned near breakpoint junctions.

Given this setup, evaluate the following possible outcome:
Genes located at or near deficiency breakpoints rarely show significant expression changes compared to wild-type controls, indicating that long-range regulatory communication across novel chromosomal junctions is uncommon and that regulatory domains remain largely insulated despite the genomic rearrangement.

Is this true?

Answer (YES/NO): YES